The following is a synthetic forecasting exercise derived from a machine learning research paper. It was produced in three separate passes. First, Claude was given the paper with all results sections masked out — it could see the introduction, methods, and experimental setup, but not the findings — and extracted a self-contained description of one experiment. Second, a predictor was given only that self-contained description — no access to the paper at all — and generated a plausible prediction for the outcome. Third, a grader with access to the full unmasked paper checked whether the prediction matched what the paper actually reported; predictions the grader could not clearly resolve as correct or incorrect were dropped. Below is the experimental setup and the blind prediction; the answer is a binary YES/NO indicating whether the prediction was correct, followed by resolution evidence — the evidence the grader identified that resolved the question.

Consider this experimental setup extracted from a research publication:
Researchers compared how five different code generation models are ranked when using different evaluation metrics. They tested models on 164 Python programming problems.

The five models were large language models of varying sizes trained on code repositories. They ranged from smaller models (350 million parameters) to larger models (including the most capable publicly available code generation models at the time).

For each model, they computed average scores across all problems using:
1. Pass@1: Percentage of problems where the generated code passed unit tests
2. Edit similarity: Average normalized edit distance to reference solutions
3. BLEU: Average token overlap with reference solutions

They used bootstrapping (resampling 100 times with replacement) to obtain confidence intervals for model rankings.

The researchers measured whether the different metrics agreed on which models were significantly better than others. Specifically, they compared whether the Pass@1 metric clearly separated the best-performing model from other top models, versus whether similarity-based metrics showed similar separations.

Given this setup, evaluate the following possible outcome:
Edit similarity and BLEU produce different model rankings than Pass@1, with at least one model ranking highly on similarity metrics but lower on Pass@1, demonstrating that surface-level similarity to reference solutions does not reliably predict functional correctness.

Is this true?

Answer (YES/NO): YES